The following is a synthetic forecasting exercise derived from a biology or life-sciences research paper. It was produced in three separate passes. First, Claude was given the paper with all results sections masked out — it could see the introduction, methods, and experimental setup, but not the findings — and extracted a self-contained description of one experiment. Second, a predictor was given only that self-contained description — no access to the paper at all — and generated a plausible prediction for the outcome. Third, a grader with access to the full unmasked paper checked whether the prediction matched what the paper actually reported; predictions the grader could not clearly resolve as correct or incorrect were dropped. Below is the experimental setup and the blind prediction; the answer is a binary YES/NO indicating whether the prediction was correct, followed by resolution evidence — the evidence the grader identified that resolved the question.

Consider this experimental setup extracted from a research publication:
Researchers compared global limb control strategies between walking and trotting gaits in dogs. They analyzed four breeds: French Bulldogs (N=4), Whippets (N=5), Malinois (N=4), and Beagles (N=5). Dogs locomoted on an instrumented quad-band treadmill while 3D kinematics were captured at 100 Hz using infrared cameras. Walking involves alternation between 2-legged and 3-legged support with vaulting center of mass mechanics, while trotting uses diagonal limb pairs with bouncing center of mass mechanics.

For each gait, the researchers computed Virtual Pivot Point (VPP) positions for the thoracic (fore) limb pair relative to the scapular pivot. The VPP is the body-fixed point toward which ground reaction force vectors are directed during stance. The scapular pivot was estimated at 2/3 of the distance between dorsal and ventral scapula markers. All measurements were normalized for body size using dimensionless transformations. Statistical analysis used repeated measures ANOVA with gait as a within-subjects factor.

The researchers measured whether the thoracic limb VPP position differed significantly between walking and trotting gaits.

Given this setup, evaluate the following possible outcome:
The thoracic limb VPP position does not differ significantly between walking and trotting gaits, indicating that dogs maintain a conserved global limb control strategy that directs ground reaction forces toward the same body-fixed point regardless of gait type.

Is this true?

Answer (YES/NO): NO